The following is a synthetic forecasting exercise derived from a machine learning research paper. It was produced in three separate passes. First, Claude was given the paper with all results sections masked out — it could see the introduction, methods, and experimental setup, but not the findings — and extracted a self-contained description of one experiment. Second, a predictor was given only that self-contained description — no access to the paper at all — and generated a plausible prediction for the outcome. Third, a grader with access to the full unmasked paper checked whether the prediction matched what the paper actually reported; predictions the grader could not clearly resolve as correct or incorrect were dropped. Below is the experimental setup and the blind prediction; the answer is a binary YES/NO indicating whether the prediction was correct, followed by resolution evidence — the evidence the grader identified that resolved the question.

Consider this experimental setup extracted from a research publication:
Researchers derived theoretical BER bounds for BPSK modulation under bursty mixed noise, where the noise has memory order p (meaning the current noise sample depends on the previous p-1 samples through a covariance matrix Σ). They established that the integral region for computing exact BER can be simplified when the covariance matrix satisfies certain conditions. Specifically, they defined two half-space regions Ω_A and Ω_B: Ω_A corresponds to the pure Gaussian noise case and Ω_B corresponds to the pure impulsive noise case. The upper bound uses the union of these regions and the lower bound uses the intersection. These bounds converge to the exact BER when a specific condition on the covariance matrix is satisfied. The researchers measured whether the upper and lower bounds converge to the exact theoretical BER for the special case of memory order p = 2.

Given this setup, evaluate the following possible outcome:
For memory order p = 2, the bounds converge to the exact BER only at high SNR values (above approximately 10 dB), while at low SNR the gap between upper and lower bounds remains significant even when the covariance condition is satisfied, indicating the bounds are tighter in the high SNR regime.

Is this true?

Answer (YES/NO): NO